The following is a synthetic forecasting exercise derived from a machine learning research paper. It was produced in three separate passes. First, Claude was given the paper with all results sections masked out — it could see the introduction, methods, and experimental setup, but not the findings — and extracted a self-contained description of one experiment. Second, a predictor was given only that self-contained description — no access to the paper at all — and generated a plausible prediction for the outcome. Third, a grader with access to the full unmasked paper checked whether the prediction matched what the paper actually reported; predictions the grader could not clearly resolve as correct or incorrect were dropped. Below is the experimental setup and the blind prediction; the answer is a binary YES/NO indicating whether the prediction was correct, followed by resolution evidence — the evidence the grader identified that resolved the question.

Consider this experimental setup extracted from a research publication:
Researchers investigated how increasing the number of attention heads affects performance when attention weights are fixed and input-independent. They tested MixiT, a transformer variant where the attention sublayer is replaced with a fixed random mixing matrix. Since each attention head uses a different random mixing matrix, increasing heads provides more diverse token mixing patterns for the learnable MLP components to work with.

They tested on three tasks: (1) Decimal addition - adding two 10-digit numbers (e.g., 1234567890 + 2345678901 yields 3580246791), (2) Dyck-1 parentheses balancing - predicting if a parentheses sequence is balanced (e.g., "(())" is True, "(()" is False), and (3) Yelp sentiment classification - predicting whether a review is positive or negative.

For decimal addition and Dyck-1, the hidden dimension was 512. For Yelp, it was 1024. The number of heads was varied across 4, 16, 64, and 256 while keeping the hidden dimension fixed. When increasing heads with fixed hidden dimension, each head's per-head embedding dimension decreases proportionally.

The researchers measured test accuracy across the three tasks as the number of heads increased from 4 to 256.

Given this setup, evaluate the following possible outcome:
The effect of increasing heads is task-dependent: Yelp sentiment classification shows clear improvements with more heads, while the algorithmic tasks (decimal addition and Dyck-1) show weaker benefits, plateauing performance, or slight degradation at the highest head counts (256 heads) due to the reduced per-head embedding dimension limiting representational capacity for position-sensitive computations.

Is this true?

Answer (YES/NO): NO